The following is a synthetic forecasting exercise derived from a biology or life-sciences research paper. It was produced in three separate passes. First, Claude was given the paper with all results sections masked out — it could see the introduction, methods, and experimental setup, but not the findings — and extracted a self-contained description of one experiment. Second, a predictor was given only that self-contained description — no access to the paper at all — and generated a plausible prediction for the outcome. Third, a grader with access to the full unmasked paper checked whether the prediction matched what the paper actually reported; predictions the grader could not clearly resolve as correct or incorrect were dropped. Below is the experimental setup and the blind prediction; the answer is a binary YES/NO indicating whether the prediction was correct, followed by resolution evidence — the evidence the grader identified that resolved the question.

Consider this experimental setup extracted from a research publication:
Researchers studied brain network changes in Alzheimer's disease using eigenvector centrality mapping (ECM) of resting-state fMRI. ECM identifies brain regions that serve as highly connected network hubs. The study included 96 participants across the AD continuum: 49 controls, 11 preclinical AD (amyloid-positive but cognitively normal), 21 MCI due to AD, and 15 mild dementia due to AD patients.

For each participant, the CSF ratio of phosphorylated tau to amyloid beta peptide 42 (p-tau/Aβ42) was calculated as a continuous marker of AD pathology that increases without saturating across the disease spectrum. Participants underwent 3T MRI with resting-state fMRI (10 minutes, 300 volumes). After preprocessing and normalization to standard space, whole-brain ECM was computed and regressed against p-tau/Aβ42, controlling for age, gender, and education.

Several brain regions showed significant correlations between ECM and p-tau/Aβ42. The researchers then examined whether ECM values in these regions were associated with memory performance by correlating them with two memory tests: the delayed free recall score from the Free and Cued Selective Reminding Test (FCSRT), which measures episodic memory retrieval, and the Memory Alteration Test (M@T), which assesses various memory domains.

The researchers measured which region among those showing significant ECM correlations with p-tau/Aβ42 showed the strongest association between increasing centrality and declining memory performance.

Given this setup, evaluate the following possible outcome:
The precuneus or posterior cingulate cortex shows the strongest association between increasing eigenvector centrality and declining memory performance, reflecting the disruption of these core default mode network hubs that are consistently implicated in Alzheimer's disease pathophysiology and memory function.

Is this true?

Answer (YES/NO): NO